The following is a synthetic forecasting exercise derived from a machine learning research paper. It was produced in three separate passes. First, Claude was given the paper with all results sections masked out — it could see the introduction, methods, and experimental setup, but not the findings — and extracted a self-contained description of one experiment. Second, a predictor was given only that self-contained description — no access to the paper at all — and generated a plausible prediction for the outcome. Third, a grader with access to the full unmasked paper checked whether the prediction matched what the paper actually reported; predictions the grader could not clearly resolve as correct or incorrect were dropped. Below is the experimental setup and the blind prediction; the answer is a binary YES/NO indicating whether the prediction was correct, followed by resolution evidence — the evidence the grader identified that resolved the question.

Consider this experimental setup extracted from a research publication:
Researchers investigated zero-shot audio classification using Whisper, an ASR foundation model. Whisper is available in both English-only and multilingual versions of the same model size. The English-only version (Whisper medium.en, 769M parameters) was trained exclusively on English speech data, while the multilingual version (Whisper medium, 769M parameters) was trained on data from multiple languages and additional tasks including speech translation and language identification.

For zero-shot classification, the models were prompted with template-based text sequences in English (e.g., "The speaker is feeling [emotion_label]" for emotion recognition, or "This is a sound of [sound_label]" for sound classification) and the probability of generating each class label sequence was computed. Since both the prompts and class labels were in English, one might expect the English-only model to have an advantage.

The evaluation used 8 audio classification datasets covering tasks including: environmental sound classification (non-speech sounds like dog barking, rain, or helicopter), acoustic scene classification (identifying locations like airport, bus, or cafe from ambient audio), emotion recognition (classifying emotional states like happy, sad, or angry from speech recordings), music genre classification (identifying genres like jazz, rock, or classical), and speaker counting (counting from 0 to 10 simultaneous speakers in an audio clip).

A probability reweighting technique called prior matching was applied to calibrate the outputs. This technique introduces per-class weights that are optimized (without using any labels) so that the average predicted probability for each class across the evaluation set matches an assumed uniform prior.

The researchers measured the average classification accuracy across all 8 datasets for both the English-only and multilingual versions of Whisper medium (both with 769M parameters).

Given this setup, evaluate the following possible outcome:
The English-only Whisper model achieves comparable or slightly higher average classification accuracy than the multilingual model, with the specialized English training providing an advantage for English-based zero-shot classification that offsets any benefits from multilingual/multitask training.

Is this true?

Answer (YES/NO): NO